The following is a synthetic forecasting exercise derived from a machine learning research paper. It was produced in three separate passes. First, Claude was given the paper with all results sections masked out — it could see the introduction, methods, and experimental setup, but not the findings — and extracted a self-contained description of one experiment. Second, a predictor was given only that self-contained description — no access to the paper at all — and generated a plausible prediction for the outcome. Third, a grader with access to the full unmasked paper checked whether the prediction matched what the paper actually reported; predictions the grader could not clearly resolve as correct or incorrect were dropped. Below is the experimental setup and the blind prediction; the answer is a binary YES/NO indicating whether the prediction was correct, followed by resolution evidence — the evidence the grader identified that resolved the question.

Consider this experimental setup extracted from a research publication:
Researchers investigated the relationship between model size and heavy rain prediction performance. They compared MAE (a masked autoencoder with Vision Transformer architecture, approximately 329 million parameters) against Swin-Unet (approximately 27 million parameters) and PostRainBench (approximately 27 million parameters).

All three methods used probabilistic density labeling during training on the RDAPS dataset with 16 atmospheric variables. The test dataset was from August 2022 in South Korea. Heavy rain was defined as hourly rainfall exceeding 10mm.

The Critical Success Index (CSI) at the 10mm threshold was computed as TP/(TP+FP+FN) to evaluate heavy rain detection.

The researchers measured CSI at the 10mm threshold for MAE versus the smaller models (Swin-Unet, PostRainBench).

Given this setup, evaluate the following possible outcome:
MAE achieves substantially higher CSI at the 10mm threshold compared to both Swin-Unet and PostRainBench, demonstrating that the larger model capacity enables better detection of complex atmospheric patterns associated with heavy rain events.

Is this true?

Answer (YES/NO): YES